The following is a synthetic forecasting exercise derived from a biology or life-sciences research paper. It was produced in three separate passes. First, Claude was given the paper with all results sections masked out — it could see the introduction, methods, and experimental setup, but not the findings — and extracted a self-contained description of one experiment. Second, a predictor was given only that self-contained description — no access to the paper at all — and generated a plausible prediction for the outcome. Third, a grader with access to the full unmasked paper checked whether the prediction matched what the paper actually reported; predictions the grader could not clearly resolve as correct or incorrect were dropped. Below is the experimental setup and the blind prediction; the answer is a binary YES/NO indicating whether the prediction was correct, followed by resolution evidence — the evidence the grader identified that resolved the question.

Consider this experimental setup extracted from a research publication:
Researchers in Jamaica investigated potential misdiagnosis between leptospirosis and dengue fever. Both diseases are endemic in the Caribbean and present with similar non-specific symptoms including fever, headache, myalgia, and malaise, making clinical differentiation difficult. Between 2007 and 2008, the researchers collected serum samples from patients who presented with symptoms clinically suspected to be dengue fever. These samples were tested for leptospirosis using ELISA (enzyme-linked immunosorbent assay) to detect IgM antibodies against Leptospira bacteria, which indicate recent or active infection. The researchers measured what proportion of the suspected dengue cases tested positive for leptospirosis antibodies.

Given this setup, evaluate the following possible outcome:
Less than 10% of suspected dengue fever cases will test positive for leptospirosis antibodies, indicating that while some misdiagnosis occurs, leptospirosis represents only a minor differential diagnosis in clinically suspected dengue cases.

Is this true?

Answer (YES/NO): NO